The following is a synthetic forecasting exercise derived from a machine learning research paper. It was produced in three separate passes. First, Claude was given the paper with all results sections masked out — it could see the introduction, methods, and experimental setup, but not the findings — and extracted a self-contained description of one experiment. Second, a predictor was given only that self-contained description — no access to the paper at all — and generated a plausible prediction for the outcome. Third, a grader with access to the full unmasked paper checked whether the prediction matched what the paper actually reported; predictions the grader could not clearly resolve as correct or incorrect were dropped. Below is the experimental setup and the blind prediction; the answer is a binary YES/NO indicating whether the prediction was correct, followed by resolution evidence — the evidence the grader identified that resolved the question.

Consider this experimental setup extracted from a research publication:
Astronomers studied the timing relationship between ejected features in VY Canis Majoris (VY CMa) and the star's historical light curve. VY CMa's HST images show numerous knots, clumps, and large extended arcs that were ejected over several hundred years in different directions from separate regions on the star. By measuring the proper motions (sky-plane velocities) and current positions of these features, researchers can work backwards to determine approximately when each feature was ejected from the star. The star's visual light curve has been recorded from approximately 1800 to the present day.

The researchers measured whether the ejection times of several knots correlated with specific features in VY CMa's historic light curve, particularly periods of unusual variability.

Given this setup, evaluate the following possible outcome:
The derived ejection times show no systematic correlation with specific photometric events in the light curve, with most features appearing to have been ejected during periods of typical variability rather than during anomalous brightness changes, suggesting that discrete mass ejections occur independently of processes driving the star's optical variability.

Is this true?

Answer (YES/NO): NO